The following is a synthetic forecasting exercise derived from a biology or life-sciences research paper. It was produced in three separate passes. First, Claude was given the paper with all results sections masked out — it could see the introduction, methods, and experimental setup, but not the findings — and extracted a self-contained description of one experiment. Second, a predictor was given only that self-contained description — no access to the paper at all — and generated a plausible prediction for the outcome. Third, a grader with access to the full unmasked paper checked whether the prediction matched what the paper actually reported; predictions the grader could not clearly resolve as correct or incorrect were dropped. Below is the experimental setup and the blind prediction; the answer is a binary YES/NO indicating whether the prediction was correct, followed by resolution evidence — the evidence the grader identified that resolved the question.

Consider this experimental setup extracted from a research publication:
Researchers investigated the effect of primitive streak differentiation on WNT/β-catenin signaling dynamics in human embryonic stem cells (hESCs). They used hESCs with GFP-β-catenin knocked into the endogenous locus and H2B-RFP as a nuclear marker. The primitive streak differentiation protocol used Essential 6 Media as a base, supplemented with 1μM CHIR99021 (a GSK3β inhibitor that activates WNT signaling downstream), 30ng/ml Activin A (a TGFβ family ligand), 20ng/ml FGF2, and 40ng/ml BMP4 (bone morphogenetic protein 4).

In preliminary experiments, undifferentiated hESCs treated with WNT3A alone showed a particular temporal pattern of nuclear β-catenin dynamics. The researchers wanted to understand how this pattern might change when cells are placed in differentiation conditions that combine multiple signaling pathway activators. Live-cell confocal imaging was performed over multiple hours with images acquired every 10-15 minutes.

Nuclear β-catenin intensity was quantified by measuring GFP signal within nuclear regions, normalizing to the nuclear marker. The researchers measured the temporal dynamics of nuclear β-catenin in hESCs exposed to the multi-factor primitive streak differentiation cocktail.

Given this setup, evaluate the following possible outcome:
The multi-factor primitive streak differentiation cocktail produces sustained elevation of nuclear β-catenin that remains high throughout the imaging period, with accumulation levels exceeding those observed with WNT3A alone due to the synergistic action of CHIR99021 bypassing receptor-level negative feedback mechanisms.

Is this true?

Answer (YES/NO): NO